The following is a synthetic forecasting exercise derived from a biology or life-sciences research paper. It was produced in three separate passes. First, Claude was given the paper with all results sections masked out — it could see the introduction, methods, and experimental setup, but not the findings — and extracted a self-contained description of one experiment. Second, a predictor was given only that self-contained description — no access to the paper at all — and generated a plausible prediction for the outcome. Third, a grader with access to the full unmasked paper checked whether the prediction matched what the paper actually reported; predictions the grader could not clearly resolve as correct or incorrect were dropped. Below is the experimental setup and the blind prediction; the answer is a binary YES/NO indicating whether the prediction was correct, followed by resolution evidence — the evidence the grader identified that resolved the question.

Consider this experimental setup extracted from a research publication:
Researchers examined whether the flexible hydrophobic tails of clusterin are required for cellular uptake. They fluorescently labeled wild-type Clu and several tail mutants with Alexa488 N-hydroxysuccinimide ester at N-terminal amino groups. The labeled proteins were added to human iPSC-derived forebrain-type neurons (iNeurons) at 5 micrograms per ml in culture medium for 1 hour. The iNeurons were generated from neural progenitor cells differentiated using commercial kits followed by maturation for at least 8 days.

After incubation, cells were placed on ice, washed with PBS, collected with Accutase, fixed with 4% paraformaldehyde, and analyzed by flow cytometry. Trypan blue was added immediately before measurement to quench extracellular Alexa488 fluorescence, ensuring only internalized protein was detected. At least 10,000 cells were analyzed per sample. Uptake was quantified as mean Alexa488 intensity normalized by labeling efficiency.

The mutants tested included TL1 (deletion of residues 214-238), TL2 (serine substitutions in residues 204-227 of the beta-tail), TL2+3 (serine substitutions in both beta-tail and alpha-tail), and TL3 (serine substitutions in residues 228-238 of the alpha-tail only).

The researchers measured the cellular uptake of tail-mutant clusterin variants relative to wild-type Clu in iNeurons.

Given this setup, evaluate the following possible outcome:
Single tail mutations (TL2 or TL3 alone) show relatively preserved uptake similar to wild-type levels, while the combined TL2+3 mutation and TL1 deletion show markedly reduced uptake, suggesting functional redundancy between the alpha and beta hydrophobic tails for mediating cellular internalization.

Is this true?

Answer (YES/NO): NO